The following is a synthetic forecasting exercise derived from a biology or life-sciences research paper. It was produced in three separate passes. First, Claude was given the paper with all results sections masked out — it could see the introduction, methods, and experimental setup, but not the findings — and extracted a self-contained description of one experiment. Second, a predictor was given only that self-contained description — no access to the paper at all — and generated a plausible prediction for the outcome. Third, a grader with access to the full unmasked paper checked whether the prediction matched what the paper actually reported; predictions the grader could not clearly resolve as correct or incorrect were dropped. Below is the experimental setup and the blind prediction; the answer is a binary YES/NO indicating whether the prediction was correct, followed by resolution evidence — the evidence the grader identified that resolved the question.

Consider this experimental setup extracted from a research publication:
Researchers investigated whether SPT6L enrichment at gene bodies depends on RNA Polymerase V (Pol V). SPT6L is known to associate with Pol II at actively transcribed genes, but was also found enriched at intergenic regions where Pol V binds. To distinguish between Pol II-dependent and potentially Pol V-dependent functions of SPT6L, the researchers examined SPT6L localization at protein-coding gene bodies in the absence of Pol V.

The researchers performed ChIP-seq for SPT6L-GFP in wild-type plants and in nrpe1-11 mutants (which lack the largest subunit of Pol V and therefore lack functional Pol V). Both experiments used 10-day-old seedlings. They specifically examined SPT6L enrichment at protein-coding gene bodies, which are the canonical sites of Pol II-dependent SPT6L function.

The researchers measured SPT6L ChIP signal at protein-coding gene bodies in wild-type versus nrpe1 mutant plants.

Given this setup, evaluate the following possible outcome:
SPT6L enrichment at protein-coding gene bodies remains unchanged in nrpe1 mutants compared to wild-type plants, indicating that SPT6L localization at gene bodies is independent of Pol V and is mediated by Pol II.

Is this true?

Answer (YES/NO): YES